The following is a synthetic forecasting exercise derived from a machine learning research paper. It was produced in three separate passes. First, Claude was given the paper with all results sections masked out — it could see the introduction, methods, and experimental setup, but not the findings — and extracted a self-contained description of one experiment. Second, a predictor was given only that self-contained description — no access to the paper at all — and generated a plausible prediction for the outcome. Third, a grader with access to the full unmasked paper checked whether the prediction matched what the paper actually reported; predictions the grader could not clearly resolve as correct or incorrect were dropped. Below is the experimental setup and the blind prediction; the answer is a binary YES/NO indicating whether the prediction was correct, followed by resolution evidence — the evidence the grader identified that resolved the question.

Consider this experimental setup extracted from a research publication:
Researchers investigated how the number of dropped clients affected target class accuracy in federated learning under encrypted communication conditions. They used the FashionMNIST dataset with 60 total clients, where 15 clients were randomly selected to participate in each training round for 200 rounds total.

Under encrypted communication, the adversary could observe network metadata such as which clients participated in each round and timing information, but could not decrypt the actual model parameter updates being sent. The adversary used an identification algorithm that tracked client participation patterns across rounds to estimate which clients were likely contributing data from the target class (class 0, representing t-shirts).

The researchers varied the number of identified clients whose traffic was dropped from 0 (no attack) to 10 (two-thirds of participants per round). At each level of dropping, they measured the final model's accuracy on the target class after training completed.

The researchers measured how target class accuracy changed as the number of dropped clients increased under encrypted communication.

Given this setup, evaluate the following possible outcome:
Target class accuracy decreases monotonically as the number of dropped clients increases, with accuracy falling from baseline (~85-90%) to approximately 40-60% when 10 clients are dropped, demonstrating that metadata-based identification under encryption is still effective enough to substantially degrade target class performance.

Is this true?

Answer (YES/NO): NO